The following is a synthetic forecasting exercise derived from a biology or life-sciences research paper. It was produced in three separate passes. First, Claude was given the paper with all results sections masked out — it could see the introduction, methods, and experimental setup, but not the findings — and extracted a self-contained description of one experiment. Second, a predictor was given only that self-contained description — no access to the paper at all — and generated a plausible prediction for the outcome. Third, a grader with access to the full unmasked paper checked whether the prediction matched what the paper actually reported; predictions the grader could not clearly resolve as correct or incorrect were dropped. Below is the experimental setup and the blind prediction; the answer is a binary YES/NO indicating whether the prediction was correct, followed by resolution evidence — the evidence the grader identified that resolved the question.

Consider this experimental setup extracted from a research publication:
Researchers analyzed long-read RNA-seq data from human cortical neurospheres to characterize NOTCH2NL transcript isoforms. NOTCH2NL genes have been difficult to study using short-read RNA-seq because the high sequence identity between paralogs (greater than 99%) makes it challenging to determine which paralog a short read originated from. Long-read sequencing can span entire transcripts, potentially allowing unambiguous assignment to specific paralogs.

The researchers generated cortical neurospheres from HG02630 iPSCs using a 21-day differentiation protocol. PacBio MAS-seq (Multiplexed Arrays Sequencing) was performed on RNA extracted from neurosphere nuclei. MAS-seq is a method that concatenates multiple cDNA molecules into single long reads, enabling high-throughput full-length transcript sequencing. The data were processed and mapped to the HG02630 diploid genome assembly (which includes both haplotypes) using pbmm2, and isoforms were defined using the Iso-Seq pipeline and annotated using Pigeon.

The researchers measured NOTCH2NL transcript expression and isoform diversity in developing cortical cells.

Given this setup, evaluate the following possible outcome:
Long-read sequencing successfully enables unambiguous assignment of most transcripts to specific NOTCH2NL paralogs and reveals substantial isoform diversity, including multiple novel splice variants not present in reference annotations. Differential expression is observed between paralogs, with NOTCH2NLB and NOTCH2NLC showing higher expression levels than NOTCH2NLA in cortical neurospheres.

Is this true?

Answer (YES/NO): NO